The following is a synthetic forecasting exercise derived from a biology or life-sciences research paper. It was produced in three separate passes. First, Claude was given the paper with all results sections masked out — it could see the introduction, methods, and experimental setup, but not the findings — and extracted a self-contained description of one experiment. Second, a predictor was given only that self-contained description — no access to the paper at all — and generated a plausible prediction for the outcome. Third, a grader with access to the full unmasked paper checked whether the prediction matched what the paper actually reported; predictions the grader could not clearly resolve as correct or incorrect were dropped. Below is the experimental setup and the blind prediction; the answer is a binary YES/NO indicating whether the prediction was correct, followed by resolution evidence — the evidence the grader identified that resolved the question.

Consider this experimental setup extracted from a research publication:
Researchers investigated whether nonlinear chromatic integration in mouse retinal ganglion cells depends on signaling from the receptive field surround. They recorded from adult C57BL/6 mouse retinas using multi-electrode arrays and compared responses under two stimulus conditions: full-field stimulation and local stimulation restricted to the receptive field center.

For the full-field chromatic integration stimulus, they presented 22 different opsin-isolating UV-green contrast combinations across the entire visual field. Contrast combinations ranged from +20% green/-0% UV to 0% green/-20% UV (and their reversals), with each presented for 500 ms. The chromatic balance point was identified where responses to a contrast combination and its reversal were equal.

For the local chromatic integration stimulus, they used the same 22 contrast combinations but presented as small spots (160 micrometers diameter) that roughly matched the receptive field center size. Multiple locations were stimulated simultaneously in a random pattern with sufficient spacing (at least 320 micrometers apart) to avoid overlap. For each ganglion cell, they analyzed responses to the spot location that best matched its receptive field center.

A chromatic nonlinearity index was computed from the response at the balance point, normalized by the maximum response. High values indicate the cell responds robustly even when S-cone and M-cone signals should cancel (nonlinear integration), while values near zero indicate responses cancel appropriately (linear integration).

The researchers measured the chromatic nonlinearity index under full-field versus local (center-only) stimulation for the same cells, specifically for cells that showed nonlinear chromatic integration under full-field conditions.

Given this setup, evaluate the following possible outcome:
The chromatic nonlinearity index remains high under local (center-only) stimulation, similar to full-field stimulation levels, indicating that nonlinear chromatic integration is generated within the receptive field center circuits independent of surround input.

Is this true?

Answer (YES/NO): NO